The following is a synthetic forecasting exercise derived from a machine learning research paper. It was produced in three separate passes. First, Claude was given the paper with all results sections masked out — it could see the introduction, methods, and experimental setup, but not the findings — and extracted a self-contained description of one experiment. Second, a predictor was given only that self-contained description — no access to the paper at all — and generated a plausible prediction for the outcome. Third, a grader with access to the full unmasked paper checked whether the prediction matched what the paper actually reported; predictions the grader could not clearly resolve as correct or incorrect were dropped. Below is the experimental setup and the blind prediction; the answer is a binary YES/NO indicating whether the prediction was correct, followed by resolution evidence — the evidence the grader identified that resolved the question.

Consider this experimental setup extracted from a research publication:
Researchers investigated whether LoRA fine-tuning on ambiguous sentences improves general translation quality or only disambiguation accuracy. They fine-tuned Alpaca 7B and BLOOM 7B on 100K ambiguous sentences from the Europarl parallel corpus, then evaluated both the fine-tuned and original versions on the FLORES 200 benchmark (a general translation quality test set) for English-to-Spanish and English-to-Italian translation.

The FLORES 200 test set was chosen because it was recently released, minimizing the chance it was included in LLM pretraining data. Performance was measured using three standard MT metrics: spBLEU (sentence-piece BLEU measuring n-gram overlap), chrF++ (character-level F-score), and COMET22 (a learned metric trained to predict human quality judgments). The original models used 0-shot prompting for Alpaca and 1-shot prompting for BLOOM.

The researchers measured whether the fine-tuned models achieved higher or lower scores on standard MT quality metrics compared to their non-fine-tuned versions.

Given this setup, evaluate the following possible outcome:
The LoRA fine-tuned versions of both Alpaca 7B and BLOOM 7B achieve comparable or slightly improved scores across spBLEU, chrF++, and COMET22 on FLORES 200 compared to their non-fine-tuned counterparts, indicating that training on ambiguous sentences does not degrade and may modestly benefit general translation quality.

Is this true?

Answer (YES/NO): YES